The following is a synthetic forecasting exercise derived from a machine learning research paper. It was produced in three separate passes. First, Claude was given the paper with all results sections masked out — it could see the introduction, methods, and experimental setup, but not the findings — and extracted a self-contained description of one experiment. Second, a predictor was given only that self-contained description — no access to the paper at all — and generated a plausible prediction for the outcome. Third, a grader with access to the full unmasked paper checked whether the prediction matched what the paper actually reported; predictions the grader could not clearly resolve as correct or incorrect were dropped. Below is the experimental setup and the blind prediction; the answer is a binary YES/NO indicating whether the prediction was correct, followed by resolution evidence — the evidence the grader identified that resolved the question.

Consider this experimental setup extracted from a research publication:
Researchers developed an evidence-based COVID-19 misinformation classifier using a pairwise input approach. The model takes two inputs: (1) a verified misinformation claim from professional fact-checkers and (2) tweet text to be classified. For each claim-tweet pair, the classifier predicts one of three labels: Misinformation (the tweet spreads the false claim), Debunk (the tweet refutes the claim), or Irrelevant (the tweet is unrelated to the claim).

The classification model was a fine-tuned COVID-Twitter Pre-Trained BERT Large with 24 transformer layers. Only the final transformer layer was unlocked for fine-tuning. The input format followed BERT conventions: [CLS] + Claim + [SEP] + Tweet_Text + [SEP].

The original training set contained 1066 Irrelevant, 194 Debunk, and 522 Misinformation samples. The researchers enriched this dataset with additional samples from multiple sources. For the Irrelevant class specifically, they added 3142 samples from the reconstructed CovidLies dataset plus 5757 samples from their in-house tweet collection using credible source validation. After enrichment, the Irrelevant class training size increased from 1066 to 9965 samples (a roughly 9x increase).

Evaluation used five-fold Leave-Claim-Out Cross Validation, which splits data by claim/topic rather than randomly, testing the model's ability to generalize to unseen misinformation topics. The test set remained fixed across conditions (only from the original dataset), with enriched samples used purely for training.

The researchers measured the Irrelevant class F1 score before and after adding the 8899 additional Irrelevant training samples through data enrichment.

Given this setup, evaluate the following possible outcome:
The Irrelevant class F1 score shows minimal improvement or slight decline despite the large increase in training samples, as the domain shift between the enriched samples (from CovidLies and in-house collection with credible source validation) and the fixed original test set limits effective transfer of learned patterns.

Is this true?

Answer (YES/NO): YES